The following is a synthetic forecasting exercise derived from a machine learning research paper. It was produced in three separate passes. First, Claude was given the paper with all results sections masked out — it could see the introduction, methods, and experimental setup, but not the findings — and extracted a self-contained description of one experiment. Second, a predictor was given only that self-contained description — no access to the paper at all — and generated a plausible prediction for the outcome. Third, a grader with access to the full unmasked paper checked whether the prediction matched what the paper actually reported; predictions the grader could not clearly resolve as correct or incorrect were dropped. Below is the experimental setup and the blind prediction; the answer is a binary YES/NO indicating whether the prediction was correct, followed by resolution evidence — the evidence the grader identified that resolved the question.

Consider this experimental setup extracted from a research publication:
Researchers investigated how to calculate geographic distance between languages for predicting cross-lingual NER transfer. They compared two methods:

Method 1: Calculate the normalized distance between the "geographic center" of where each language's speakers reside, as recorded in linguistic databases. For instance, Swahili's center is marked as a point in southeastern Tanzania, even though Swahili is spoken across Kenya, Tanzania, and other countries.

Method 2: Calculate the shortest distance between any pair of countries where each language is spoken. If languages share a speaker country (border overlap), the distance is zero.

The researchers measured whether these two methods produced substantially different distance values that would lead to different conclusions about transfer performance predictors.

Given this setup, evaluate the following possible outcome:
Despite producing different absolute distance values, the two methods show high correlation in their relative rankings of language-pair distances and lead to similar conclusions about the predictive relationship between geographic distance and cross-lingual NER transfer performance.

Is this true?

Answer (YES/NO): YES